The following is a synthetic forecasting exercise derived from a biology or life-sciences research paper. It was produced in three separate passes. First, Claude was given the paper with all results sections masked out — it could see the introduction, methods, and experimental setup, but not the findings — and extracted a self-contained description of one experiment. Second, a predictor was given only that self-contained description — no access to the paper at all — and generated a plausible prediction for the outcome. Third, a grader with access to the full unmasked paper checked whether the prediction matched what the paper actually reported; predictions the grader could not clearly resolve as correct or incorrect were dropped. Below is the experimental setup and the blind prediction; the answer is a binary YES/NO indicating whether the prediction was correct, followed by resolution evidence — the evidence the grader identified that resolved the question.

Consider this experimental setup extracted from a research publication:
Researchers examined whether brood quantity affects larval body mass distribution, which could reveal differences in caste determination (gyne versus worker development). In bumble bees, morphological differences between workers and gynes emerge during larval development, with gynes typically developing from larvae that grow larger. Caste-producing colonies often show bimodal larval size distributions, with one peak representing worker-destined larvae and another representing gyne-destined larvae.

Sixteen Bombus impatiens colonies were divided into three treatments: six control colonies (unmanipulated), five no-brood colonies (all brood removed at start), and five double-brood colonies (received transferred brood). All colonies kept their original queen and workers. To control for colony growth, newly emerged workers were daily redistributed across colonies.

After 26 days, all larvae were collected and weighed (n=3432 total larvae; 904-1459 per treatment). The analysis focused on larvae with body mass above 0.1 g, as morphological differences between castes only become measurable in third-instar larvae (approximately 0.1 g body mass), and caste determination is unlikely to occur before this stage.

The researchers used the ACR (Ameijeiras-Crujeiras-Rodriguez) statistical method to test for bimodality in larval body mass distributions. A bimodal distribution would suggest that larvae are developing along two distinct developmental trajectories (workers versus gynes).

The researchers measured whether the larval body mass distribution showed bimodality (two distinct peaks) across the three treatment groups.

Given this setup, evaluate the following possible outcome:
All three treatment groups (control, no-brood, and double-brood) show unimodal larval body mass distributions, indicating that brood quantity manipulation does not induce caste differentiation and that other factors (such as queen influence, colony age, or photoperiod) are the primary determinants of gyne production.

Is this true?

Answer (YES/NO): NO